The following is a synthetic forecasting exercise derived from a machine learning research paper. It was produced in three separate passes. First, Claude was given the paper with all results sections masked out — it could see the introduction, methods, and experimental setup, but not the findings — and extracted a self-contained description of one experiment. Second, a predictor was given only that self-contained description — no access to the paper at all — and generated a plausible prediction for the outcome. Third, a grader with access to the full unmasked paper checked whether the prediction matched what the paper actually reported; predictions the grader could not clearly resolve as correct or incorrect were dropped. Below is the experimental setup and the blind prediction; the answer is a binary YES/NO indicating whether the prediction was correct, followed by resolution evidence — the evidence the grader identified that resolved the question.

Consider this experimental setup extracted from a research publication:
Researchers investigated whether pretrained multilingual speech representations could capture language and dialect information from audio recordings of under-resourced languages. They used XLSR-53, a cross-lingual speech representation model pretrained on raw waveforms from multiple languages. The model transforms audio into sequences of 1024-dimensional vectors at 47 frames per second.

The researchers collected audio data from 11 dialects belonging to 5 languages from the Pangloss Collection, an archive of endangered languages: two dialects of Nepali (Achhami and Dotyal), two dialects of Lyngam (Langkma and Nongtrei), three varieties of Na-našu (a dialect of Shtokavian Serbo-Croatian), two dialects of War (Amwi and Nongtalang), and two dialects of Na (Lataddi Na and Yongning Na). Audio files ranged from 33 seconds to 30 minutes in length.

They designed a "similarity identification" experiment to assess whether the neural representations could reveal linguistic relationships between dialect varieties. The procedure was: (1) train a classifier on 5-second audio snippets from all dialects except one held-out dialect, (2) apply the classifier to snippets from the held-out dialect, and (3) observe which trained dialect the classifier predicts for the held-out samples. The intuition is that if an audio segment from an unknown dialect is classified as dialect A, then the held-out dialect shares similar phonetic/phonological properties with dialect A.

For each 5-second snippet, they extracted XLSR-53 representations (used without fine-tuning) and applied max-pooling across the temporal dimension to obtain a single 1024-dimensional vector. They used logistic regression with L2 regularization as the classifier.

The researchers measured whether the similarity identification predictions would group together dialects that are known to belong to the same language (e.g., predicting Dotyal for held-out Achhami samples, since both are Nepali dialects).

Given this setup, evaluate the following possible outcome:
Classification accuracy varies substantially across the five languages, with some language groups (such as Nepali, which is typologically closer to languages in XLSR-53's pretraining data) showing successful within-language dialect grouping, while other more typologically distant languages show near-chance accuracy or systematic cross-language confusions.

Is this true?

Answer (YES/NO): NO